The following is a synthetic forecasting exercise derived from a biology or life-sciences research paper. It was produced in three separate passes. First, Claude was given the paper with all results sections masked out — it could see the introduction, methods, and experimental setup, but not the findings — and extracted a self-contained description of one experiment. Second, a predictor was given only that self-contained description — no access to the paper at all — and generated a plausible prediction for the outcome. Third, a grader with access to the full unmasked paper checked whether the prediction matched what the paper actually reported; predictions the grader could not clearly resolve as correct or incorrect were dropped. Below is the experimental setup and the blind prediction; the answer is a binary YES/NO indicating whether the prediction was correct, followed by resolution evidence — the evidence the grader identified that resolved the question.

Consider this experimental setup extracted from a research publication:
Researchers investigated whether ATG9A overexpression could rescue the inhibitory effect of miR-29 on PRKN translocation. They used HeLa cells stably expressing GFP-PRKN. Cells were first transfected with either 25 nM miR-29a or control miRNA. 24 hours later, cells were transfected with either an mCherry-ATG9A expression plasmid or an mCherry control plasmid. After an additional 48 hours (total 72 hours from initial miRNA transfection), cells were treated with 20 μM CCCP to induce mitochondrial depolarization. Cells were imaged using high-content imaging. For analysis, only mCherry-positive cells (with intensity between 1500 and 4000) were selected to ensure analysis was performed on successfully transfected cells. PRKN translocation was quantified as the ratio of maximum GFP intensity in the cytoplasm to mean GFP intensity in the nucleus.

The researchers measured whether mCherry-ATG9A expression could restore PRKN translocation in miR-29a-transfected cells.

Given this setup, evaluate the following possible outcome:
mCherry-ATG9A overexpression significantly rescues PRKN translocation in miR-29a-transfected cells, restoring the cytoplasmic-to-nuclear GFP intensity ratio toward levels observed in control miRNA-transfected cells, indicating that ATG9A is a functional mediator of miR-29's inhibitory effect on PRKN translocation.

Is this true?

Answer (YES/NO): YES